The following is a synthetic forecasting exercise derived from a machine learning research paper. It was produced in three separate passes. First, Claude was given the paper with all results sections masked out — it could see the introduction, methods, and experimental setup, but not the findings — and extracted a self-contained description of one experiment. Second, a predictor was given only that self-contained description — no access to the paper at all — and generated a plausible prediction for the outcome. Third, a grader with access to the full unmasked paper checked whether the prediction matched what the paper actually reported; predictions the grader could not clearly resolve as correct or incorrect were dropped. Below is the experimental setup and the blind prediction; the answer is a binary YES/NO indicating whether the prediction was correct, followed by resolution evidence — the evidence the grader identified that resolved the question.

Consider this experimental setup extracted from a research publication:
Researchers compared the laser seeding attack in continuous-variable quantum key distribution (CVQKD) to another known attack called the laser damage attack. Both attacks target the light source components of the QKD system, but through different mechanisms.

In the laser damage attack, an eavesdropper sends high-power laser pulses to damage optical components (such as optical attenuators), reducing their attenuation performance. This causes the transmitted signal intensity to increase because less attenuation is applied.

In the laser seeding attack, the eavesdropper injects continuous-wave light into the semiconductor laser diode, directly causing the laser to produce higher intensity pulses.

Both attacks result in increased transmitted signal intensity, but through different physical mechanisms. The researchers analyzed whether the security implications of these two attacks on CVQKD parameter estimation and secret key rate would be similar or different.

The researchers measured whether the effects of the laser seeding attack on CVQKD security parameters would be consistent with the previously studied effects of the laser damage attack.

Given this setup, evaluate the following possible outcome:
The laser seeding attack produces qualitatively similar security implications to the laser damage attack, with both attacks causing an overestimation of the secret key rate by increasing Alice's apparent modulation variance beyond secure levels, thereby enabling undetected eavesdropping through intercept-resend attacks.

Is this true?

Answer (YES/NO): YES